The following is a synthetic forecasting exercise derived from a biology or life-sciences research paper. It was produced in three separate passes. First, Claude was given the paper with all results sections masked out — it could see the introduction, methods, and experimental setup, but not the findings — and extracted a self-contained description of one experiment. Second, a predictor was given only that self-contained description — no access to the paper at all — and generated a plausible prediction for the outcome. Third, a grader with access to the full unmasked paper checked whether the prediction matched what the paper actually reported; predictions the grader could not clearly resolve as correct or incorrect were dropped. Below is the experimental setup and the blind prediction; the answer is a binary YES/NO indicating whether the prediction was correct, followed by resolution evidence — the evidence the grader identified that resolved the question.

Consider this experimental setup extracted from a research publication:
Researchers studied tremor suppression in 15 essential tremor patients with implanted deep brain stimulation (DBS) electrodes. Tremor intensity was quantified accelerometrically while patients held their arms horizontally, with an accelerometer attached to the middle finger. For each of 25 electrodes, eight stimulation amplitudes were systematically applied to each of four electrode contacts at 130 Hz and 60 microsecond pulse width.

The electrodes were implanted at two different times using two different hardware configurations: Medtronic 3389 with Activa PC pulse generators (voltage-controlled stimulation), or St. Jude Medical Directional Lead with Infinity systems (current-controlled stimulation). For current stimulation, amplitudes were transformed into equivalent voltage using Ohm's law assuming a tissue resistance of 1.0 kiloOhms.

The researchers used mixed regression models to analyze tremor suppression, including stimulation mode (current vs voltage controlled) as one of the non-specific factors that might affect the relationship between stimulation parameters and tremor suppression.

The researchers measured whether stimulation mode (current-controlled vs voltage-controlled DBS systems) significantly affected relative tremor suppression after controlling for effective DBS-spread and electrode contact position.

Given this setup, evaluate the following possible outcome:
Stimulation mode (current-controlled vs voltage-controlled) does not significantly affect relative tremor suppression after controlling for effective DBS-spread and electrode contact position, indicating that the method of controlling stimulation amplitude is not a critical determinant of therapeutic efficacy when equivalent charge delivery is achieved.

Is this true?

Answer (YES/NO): YES